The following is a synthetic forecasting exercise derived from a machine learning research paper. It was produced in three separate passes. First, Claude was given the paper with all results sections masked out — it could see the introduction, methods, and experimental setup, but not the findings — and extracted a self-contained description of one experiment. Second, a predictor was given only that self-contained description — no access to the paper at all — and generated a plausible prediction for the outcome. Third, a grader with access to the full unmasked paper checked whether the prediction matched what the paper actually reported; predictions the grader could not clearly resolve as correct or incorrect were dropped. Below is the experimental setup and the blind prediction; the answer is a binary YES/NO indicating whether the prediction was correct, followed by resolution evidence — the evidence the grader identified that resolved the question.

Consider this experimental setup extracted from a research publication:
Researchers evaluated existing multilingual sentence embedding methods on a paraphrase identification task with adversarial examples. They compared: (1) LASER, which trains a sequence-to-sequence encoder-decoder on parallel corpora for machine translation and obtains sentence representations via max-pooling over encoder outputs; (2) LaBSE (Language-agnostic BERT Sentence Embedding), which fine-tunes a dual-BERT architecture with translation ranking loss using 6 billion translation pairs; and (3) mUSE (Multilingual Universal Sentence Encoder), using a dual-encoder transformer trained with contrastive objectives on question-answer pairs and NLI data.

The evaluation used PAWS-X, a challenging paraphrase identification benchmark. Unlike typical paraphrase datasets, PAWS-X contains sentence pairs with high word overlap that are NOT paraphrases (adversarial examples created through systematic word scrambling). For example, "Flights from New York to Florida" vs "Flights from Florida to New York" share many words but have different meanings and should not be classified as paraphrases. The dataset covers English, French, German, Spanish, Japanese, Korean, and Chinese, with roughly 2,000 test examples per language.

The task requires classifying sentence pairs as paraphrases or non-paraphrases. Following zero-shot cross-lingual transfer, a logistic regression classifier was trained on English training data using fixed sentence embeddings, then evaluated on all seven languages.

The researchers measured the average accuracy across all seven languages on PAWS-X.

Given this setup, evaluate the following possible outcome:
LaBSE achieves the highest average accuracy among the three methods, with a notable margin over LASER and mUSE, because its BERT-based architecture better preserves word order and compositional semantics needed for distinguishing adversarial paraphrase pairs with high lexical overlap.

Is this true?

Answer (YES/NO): NO